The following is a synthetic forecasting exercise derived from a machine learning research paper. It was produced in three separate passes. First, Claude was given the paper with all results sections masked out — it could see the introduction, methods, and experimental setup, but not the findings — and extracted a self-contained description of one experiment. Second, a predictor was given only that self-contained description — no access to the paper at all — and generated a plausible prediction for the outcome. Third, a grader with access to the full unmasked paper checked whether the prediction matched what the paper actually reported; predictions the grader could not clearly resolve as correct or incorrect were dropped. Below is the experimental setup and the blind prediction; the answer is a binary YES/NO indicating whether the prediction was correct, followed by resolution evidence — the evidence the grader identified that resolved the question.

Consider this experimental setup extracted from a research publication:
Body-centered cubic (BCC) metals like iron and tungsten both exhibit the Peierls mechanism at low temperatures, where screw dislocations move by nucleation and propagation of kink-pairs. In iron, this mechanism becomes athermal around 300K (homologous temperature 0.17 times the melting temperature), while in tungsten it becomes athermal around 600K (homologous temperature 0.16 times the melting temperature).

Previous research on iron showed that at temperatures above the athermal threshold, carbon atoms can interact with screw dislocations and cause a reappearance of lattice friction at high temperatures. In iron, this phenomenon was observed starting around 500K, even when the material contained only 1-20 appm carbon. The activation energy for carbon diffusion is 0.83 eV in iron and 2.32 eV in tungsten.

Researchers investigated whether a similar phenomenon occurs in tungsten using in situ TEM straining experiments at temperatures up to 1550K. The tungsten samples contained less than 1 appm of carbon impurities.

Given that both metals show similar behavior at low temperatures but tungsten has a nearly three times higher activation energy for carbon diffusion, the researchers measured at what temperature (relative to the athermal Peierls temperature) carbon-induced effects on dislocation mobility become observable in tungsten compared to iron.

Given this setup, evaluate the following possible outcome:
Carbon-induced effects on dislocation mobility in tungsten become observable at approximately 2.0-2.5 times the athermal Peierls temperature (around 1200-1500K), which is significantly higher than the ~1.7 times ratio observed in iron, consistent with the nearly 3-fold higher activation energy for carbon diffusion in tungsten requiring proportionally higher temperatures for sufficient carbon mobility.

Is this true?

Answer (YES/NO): YES